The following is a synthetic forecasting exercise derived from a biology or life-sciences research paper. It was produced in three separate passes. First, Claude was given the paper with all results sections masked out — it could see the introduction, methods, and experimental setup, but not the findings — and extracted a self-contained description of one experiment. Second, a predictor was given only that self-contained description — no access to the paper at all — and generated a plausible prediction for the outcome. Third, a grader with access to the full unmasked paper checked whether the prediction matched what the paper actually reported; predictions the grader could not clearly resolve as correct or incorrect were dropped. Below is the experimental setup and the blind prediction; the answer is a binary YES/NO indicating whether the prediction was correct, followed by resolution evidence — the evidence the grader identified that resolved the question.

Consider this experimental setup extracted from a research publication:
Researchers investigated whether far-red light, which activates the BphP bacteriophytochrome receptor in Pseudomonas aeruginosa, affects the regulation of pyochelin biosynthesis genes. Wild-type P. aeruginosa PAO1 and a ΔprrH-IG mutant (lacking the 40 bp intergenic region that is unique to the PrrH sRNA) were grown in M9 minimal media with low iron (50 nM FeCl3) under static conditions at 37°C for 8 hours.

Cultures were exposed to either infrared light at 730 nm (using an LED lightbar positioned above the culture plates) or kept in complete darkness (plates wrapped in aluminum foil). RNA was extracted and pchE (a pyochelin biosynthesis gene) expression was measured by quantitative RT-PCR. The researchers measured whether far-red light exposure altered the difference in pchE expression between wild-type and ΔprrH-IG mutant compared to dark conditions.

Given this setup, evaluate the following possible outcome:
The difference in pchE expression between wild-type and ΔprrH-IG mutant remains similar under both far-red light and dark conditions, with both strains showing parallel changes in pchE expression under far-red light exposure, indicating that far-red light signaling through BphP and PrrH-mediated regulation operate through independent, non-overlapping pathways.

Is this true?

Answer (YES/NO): NO